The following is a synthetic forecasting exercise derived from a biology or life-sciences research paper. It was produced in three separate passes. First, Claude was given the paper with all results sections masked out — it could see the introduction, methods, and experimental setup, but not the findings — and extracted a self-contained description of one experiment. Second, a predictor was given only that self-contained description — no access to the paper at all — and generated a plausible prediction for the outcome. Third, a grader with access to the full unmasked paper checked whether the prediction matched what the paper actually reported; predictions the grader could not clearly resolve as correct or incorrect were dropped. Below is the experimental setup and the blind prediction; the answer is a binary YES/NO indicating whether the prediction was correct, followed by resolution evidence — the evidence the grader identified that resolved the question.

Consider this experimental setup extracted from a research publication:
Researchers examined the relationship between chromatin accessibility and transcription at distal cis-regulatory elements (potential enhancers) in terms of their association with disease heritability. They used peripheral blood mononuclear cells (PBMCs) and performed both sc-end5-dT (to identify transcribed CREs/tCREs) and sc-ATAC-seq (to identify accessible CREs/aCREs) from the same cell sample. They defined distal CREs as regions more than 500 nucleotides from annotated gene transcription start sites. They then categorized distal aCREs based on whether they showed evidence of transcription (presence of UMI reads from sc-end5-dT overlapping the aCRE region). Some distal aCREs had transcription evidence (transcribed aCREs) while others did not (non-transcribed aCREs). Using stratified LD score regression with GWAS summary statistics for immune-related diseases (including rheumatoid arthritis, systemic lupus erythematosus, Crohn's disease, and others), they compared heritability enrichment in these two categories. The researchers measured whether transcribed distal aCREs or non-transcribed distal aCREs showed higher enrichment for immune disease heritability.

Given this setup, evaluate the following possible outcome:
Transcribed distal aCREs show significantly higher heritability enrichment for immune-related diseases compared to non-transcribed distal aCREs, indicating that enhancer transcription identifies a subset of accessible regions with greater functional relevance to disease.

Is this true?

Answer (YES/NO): YES